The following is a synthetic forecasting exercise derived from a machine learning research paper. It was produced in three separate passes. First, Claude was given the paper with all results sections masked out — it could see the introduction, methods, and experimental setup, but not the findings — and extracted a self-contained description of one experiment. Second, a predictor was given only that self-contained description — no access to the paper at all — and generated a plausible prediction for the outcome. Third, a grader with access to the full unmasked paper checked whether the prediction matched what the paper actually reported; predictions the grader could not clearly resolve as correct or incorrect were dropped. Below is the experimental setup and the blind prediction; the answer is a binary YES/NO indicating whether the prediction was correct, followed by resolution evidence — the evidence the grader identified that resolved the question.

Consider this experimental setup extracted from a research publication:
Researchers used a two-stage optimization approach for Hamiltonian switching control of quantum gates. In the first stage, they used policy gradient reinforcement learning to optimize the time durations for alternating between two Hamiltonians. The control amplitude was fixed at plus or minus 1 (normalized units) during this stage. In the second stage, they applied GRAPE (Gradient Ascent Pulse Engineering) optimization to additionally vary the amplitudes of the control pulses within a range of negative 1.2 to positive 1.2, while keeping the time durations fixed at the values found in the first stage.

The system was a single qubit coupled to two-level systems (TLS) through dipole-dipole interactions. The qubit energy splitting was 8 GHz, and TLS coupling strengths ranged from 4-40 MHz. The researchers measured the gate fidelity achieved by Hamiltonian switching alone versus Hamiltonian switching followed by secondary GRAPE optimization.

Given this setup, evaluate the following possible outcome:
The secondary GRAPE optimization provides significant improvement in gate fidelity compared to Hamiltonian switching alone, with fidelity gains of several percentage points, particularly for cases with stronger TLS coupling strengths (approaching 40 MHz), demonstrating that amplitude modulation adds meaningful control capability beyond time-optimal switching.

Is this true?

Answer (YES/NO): NO